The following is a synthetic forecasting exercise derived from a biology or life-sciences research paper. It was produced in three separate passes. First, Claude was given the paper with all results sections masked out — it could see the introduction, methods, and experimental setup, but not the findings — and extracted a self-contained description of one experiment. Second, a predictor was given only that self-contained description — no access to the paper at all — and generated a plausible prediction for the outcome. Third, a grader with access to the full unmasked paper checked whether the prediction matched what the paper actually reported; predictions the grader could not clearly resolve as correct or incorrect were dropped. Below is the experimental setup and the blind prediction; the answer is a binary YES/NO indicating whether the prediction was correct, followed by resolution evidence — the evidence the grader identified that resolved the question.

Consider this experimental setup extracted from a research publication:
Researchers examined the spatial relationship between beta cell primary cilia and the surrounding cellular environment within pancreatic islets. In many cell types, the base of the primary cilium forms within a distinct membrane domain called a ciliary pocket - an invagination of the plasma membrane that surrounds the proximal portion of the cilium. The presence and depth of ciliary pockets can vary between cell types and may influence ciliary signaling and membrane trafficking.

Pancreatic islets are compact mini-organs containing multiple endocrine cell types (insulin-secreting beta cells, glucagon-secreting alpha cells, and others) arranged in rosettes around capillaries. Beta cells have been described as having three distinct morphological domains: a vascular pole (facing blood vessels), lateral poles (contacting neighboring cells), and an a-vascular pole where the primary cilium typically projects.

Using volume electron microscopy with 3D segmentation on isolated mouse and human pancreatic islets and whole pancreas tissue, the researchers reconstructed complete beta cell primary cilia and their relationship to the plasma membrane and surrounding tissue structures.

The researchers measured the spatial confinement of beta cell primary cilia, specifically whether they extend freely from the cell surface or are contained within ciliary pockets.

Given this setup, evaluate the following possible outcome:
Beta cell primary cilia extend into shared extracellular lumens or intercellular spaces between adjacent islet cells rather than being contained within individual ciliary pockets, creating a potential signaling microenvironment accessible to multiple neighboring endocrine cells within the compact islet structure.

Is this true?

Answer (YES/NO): NO